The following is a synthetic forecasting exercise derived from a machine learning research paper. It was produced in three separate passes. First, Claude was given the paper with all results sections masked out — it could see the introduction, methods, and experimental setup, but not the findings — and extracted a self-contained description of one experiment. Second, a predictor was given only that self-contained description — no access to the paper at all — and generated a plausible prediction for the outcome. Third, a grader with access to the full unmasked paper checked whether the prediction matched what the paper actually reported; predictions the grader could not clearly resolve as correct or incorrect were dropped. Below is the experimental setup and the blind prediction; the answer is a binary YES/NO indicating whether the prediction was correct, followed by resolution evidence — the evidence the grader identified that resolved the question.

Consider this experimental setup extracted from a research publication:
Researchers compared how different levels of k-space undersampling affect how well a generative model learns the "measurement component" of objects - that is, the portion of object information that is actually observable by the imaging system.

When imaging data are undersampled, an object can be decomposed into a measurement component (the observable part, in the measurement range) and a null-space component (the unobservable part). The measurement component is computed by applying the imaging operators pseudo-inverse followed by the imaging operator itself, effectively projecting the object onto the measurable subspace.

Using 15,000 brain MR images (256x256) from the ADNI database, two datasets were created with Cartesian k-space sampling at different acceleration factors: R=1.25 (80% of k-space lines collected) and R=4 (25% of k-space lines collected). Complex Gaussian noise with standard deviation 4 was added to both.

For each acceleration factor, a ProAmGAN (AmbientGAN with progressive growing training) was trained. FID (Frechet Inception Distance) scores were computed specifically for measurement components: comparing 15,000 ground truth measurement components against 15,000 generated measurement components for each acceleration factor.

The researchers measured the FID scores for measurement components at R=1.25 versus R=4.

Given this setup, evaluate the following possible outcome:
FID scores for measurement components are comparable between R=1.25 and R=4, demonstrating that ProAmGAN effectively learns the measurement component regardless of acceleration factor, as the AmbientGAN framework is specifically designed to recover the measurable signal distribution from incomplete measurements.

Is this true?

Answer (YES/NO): YES